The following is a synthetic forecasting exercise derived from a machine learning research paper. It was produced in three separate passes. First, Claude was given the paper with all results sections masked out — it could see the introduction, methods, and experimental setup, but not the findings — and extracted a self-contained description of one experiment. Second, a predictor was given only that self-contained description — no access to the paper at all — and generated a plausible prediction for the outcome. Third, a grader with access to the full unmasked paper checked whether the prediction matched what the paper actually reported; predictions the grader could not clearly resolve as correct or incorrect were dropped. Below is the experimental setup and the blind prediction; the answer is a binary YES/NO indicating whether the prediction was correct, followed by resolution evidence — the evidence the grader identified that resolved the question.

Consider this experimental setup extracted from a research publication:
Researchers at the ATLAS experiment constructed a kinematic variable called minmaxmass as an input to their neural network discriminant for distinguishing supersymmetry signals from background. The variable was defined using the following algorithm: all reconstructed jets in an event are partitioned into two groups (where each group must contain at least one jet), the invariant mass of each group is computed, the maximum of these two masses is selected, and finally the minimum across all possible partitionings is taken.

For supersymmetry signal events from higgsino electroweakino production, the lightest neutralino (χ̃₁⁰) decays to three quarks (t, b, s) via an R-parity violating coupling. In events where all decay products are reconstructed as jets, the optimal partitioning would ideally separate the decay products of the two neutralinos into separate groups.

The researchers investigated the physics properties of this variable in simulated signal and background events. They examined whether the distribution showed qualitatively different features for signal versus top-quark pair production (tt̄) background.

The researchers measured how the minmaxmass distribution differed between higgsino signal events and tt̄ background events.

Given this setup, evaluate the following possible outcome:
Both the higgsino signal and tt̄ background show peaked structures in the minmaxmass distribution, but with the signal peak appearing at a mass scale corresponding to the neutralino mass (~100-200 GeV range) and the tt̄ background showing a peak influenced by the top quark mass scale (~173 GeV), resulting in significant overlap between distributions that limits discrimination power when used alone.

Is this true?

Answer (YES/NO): NO